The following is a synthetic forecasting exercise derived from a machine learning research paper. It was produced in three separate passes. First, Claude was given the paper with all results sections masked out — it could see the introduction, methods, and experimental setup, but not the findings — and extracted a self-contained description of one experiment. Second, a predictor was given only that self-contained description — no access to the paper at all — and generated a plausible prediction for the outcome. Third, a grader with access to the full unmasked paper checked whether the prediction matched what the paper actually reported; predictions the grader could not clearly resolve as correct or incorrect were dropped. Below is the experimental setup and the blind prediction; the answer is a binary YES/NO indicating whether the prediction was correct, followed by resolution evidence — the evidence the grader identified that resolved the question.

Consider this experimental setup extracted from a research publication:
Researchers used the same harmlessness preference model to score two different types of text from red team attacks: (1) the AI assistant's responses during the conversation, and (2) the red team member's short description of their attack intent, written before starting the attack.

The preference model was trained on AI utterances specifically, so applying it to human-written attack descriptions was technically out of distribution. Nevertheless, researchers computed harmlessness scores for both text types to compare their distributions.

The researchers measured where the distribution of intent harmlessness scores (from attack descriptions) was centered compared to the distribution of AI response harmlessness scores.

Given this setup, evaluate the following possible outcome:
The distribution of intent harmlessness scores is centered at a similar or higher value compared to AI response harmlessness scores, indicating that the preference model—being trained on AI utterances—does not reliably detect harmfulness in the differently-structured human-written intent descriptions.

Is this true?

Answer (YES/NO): YES